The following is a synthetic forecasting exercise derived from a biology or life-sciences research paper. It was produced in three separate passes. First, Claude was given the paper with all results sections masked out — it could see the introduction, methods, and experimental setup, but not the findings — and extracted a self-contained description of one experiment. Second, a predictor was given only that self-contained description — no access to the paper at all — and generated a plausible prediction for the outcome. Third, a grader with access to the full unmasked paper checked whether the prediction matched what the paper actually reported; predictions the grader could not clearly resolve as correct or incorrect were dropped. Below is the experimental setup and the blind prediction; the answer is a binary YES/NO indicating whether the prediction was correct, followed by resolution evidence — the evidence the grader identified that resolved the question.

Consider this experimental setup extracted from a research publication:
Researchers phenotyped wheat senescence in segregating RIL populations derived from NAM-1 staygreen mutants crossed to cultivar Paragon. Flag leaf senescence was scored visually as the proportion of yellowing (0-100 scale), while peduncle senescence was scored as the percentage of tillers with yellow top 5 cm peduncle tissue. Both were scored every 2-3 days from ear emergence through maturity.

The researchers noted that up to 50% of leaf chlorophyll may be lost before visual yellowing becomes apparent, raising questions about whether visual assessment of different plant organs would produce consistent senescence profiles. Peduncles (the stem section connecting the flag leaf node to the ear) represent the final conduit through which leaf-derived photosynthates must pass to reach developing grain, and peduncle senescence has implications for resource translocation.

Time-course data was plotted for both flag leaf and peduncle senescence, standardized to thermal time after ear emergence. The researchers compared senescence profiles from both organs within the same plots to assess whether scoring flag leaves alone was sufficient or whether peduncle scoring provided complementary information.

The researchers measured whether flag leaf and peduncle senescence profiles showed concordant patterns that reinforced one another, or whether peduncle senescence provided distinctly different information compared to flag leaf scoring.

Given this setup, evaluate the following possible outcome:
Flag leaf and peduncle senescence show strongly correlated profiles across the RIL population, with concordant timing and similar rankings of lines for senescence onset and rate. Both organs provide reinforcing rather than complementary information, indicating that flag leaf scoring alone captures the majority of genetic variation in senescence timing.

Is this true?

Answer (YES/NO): NO